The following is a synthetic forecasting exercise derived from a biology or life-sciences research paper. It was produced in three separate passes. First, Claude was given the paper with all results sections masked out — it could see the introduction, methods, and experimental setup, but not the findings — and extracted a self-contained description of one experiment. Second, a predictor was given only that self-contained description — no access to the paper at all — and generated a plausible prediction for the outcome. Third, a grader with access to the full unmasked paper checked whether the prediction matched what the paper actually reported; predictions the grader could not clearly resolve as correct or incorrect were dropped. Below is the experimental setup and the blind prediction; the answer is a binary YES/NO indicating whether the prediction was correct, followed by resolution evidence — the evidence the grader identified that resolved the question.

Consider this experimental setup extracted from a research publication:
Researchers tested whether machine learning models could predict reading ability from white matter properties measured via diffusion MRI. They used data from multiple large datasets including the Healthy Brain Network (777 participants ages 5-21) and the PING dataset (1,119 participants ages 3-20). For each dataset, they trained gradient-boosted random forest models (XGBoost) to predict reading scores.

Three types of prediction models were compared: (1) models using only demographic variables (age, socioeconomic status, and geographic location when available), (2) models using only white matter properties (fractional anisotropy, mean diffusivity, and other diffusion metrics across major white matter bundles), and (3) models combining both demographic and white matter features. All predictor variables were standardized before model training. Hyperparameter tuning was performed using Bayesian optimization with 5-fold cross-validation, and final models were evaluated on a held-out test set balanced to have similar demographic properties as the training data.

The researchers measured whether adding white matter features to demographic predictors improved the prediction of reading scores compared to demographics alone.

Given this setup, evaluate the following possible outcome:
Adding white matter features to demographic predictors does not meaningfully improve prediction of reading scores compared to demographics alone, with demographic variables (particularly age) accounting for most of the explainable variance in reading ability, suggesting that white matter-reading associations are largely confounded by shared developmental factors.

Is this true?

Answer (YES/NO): NO